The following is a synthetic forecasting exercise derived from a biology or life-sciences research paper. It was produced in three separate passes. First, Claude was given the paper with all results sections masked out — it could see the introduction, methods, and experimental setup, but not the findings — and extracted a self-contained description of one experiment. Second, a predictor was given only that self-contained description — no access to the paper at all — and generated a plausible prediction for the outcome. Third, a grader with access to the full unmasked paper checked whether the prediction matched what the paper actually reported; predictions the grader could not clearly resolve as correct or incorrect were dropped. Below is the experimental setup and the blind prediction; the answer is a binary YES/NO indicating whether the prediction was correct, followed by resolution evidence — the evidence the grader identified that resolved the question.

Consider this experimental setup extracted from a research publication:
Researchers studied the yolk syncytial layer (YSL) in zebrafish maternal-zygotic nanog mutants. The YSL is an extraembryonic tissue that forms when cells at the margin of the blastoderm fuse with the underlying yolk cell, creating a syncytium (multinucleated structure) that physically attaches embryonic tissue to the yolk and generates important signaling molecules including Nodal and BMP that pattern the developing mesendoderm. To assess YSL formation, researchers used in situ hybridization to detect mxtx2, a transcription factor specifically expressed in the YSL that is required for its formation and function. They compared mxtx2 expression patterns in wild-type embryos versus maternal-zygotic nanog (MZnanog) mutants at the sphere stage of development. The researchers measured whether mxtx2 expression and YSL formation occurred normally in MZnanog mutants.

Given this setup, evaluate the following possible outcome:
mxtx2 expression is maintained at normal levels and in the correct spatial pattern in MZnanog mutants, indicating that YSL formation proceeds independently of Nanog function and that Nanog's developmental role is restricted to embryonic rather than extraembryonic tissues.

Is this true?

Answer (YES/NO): NO